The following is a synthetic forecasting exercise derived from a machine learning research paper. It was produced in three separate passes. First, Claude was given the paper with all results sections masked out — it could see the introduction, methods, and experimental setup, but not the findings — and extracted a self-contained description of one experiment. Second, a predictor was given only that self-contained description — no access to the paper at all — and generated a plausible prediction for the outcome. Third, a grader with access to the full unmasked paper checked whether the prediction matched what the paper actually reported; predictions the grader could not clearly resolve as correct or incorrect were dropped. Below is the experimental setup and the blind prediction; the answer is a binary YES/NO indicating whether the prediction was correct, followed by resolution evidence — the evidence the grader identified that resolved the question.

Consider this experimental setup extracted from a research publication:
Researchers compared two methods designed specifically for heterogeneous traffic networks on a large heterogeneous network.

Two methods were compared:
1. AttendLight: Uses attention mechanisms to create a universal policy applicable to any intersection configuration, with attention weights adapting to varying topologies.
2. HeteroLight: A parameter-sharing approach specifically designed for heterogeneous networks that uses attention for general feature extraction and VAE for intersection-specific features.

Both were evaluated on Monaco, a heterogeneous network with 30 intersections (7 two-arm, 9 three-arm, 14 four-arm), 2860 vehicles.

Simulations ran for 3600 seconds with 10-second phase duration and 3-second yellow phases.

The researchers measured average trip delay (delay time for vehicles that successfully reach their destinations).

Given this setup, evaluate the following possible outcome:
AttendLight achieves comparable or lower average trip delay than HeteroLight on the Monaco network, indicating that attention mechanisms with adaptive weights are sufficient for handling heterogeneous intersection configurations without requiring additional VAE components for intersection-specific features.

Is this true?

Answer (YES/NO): NO